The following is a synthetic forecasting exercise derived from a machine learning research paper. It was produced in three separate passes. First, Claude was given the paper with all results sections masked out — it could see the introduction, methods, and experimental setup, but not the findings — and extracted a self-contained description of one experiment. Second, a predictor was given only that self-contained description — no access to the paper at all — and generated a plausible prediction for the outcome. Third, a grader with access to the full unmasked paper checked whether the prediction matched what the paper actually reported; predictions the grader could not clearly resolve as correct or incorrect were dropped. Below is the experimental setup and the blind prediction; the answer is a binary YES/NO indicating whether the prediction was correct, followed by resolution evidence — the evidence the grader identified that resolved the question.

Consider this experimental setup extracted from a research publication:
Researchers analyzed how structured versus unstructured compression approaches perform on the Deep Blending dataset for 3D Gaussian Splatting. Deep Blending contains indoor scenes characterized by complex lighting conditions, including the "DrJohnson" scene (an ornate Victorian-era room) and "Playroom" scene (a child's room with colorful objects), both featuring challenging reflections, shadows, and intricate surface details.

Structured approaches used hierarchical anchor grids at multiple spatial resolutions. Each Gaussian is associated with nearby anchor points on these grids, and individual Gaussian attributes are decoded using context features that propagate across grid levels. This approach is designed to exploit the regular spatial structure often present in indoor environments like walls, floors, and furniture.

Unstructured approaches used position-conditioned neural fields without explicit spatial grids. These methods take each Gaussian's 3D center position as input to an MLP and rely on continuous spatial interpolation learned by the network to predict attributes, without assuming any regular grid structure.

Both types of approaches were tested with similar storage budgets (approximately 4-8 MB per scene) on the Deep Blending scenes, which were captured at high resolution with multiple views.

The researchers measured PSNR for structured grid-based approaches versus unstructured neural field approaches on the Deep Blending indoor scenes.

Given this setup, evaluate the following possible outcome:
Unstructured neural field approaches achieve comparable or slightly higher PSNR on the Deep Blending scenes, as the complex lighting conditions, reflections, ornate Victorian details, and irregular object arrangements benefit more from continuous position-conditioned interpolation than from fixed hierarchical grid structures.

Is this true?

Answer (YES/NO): YES